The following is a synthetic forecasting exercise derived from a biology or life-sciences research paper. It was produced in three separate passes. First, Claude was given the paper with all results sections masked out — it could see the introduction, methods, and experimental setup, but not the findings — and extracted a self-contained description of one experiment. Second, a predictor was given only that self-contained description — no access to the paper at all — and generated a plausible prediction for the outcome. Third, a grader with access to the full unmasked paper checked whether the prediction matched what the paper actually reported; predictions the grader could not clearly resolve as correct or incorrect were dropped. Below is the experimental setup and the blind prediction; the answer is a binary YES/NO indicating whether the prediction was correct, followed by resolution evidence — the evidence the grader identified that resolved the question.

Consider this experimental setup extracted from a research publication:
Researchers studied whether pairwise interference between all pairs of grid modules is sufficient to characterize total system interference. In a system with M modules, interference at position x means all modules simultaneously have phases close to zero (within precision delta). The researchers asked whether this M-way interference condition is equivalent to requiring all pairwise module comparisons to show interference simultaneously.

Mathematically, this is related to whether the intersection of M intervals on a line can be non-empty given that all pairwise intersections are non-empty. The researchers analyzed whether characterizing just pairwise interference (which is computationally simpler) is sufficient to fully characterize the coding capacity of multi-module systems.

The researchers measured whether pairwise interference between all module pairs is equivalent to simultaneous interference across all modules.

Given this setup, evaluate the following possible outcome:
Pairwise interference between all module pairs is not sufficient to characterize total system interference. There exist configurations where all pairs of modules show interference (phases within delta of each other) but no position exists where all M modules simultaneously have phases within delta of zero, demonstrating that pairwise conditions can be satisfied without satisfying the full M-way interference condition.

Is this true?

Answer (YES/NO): NO